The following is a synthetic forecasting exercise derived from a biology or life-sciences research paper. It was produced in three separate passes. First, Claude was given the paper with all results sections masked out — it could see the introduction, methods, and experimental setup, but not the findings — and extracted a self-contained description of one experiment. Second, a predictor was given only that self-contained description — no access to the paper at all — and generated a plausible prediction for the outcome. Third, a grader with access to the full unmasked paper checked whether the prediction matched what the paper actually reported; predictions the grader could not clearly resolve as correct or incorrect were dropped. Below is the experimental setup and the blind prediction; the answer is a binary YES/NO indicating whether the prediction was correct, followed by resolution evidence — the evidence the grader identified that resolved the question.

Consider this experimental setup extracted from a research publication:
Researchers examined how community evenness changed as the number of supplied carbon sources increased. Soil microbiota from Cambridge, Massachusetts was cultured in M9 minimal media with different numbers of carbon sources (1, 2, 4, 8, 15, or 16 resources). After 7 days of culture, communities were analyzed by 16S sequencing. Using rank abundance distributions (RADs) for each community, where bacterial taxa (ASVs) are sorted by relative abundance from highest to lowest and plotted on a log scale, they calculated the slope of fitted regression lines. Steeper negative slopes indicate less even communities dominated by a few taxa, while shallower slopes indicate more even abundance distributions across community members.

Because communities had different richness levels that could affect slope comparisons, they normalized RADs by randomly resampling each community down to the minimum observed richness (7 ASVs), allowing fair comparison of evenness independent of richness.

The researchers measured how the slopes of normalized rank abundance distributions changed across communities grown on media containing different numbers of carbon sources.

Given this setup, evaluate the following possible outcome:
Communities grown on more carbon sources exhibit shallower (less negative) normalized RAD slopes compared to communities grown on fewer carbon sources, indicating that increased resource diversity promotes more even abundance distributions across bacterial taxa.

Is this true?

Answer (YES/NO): YES